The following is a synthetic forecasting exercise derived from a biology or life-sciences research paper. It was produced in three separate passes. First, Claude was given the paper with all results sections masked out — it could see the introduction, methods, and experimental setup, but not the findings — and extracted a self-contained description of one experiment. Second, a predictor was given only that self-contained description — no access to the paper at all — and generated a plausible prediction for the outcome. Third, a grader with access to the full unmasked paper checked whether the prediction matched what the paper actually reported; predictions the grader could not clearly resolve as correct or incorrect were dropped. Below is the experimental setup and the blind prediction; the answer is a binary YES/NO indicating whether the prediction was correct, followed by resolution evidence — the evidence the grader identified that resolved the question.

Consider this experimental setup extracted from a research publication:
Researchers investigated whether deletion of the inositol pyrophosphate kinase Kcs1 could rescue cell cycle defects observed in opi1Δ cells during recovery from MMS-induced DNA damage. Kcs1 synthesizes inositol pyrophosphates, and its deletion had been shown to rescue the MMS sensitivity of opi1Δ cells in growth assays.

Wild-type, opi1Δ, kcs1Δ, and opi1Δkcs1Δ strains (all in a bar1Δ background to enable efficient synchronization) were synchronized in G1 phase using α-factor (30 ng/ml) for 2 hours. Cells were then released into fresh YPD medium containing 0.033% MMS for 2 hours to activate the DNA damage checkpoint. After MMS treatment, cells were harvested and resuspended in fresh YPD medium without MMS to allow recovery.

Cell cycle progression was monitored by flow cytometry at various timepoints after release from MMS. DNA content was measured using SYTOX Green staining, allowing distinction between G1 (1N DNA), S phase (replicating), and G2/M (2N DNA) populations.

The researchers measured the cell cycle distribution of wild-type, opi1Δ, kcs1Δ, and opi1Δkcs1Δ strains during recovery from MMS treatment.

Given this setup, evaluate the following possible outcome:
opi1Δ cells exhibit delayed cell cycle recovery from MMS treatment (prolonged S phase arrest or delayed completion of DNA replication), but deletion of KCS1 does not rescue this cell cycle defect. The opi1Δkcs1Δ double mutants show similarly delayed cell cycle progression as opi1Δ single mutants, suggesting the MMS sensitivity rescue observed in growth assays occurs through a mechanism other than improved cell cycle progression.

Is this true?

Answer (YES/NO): NO